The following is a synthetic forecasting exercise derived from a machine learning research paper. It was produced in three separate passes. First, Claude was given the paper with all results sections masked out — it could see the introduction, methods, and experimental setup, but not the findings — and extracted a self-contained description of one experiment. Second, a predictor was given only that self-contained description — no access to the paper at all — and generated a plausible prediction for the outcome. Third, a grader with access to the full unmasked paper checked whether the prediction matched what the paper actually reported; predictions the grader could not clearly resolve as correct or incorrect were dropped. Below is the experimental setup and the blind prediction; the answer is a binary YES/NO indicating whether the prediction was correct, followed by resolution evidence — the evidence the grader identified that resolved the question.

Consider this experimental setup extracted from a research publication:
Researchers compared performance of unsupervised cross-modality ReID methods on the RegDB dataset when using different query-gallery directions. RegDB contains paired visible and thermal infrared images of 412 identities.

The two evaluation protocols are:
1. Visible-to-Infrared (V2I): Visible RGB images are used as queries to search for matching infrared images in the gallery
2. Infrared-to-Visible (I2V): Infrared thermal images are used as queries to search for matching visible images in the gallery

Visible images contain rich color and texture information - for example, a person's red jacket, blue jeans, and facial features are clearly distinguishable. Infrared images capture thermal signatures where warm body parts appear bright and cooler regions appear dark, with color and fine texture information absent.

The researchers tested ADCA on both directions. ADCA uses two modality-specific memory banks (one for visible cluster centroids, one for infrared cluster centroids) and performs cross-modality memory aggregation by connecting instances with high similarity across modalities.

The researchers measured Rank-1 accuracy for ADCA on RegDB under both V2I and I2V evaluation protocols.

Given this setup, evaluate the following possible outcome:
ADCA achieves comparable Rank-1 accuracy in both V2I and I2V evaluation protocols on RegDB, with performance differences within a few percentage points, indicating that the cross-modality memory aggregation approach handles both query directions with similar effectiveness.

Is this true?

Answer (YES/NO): YES